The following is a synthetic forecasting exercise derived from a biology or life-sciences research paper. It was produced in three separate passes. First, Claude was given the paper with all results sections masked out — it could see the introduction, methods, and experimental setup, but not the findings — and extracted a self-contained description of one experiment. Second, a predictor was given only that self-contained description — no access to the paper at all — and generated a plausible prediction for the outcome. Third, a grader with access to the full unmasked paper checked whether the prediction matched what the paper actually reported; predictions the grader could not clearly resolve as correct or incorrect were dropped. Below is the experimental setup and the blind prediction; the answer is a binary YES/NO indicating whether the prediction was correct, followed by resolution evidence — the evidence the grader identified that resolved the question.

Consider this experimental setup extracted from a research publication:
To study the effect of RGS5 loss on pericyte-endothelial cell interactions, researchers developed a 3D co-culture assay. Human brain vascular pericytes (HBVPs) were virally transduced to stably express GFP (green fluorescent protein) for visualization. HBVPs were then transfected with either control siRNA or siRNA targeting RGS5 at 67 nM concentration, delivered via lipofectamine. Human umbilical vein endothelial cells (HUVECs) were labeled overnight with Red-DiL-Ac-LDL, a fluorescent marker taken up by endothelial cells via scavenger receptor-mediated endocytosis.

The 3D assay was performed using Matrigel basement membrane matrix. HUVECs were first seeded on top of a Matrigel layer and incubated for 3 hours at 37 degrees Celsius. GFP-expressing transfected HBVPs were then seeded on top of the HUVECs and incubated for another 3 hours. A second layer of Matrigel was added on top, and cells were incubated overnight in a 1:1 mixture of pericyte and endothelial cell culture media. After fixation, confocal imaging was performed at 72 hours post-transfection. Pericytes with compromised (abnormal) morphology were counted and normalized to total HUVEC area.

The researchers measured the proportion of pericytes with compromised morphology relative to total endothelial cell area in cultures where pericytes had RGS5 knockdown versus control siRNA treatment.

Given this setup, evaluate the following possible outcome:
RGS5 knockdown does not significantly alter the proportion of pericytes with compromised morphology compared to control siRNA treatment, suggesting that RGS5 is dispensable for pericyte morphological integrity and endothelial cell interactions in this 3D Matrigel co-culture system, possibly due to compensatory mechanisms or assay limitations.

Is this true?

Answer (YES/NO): NO